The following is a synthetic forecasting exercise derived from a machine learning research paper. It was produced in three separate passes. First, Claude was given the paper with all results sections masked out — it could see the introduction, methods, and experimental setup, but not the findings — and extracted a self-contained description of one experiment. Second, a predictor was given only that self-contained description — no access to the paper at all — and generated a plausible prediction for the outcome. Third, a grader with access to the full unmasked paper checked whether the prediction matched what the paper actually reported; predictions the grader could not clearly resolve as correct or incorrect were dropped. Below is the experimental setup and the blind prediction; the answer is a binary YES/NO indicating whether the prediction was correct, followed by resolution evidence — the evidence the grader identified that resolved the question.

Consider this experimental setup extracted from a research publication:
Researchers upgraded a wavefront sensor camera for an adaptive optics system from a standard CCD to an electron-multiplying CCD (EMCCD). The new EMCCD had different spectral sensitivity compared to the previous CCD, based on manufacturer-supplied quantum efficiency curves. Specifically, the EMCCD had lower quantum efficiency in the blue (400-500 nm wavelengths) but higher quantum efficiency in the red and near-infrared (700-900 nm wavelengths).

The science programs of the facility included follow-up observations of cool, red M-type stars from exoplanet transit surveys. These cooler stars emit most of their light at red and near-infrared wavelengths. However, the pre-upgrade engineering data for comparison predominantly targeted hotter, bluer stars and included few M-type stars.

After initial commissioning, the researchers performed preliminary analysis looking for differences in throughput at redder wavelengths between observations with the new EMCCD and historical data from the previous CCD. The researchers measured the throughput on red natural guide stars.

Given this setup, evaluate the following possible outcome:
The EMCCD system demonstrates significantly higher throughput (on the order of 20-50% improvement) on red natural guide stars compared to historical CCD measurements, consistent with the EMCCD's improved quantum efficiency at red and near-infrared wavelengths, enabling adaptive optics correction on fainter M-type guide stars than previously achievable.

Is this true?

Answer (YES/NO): NO